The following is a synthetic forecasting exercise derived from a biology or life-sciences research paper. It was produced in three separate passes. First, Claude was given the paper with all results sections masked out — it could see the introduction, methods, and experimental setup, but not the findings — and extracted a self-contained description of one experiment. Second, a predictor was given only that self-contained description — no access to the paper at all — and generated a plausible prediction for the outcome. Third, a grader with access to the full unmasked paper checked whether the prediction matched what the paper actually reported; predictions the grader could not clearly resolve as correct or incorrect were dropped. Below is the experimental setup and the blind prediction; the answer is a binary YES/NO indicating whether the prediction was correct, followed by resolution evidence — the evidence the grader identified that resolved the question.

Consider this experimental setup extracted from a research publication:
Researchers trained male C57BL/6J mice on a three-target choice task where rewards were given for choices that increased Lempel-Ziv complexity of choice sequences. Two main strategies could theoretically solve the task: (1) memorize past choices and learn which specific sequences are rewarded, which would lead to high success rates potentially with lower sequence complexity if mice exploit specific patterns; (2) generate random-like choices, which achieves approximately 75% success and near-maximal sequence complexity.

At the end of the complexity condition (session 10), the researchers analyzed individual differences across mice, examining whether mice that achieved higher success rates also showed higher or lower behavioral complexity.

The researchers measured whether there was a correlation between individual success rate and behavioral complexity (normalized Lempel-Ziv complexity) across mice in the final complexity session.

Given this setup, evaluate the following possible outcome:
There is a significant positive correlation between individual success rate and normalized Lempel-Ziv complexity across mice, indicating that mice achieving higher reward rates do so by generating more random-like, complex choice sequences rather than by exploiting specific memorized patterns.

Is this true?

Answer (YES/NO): YES